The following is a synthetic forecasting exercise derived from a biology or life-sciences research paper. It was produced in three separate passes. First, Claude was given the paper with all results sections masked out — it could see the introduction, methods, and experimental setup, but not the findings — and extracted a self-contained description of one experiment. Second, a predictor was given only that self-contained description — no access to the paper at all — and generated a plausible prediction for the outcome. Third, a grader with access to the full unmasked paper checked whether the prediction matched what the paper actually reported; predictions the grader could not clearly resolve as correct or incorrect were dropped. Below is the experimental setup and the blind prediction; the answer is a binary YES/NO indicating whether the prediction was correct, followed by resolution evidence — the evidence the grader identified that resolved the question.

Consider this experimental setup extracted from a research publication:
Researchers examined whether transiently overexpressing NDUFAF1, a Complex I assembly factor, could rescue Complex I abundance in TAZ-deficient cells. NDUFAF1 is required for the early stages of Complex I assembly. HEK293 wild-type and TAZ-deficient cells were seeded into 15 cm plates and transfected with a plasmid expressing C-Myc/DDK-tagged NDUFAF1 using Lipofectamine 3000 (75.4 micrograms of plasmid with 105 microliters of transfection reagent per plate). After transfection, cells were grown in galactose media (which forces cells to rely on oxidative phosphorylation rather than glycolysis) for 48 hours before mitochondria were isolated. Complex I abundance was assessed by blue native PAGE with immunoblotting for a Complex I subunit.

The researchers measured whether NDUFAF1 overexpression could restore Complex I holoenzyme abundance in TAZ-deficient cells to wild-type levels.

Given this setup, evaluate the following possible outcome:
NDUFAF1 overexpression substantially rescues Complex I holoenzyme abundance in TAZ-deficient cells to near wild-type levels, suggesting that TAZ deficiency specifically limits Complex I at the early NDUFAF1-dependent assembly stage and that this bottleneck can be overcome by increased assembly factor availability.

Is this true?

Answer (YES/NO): NO